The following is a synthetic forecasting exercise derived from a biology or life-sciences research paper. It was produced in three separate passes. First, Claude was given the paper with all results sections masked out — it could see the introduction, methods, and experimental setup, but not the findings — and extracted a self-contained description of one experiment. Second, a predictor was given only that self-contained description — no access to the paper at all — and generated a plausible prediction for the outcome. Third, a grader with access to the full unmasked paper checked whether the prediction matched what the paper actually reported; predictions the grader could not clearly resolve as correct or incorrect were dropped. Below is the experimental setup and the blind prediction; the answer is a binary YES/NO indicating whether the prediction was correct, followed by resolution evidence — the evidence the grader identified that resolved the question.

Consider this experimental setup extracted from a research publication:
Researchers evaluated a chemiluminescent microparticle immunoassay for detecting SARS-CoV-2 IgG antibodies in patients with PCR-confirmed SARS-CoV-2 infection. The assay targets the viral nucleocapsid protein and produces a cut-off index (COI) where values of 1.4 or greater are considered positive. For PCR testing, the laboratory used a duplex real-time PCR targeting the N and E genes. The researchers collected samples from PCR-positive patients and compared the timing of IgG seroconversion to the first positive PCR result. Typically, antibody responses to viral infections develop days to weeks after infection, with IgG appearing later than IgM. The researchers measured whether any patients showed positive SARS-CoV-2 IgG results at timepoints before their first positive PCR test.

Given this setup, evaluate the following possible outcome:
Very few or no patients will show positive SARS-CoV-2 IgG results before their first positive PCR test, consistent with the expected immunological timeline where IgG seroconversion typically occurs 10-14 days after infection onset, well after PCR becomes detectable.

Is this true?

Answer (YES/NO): NO